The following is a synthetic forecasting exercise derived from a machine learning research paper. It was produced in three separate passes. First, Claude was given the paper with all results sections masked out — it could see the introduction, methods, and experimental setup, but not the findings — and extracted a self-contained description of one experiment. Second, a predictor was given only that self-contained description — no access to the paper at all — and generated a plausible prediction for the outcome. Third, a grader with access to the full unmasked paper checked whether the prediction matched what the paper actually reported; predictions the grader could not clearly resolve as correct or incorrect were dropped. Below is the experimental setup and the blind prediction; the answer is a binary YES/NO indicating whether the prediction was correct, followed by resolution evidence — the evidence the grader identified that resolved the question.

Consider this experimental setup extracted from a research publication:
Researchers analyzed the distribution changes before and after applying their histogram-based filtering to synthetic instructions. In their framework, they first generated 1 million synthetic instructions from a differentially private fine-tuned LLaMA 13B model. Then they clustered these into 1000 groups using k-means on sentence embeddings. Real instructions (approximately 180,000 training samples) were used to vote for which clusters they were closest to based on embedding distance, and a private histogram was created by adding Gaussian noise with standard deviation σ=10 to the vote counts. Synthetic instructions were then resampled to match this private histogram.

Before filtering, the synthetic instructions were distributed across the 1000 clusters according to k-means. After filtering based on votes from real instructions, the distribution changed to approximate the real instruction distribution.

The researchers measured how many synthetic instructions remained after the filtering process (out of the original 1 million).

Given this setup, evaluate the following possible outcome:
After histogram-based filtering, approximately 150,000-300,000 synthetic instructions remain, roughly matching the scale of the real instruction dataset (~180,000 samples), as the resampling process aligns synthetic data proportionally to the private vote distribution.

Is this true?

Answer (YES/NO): NO